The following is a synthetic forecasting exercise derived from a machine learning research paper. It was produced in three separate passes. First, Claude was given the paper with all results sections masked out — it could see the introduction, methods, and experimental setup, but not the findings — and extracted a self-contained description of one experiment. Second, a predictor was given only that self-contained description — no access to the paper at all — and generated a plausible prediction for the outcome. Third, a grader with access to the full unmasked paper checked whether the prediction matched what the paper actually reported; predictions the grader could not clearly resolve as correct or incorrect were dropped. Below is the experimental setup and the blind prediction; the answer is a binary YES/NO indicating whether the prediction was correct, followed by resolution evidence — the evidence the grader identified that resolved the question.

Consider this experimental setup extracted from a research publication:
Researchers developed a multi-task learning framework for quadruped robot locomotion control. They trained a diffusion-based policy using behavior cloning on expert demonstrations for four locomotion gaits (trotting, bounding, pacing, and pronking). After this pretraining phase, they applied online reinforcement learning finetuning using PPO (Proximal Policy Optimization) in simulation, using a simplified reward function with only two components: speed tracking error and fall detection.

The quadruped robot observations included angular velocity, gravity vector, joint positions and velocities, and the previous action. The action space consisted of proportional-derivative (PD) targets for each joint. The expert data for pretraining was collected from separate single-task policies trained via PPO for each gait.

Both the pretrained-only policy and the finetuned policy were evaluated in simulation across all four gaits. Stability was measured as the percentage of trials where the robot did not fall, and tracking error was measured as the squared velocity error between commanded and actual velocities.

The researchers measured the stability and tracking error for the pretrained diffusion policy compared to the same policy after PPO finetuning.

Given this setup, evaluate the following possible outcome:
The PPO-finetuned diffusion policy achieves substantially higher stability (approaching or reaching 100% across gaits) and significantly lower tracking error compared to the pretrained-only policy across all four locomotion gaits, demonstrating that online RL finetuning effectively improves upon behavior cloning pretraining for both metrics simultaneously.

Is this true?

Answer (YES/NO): NO